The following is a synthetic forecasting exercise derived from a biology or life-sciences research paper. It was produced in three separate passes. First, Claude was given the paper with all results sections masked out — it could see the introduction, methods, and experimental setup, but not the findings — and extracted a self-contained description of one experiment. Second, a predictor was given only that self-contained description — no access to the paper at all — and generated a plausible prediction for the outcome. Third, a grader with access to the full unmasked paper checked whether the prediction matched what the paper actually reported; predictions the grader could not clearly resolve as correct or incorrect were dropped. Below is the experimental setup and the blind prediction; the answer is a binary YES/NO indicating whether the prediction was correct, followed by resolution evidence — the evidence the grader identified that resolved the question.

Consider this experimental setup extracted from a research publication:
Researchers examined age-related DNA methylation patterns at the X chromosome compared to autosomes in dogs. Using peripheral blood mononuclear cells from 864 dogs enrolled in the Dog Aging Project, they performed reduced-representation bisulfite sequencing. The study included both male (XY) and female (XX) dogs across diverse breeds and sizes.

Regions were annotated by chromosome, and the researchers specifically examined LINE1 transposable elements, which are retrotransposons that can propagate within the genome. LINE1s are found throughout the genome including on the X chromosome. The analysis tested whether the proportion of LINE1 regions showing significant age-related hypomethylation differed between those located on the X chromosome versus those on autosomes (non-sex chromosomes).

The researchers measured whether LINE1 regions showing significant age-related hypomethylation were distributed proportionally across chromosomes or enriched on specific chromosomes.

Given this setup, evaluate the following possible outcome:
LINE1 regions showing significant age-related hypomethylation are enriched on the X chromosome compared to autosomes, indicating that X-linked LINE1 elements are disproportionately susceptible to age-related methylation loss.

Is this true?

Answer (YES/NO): YES